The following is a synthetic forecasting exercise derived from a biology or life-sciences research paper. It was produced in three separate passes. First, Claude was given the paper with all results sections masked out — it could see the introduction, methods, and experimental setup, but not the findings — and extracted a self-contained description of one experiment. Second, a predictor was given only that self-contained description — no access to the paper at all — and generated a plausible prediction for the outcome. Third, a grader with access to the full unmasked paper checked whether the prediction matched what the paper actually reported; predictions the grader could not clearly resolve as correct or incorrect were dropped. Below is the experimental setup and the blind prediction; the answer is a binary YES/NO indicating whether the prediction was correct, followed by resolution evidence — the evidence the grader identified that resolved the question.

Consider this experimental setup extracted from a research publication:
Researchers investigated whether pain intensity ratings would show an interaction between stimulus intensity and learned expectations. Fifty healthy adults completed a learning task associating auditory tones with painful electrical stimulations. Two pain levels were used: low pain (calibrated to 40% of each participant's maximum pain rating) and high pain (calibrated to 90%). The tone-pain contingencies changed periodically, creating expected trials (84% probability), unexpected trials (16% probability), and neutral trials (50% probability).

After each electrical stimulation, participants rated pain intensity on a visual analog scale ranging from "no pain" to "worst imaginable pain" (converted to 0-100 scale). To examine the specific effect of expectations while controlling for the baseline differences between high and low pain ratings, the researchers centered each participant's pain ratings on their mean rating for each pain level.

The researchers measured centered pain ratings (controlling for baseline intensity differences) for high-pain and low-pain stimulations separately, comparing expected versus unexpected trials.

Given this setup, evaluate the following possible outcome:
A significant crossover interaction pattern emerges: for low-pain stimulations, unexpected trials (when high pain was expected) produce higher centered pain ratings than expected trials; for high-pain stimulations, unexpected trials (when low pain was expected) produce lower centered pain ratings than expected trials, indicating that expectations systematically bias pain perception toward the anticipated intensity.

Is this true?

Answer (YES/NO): YES